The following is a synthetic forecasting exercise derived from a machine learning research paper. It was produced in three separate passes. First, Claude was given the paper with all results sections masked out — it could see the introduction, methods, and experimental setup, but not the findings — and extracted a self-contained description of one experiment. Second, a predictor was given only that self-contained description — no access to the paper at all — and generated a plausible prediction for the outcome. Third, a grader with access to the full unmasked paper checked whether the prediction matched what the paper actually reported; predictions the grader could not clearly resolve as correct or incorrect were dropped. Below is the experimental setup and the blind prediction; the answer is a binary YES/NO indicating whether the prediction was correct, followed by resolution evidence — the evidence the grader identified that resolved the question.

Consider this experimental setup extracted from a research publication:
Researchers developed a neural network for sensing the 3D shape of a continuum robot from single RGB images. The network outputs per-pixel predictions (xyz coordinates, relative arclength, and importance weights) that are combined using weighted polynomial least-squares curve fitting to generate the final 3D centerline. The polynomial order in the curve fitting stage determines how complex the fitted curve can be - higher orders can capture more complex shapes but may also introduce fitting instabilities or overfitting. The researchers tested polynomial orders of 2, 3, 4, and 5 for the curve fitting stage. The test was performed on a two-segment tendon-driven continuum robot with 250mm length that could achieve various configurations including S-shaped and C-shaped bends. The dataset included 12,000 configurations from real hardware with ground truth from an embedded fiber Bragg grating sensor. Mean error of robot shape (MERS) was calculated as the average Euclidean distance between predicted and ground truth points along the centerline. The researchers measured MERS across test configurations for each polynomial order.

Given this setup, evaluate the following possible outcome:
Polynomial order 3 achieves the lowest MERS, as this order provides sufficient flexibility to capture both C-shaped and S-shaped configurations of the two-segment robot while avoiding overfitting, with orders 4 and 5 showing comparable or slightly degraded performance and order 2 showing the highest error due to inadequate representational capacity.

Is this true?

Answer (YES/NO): NO